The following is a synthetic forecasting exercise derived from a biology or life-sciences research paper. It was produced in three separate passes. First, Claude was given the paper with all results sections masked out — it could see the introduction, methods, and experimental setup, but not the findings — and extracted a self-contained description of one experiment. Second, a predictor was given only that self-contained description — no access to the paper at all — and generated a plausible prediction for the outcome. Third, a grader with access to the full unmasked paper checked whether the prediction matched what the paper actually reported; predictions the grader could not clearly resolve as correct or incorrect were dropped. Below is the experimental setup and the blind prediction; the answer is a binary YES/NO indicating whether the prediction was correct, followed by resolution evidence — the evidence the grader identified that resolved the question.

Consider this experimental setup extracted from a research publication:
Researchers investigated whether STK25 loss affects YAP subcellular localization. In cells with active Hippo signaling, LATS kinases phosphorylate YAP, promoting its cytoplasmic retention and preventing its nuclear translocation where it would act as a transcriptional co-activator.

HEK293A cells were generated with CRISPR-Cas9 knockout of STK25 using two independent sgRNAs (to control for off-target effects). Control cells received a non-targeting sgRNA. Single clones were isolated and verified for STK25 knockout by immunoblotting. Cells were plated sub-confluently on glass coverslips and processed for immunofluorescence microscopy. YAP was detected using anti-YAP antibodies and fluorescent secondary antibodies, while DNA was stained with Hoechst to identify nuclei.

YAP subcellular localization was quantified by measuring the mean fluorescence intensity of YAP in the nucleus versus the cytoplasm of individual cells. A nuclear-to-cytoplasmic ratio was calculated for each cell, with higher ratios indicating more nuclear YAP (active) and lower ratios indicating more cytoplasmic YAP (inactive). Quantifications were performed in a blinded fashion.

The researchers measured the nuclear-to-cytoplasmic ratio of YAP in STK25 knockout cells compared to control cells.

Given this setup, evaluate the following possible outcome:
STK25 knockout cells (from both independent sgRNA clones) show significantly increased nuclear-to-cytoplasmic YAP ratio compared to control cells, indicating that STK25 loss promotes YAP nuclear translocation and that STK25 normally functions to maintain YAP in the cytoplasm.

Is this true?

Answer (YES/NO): YES